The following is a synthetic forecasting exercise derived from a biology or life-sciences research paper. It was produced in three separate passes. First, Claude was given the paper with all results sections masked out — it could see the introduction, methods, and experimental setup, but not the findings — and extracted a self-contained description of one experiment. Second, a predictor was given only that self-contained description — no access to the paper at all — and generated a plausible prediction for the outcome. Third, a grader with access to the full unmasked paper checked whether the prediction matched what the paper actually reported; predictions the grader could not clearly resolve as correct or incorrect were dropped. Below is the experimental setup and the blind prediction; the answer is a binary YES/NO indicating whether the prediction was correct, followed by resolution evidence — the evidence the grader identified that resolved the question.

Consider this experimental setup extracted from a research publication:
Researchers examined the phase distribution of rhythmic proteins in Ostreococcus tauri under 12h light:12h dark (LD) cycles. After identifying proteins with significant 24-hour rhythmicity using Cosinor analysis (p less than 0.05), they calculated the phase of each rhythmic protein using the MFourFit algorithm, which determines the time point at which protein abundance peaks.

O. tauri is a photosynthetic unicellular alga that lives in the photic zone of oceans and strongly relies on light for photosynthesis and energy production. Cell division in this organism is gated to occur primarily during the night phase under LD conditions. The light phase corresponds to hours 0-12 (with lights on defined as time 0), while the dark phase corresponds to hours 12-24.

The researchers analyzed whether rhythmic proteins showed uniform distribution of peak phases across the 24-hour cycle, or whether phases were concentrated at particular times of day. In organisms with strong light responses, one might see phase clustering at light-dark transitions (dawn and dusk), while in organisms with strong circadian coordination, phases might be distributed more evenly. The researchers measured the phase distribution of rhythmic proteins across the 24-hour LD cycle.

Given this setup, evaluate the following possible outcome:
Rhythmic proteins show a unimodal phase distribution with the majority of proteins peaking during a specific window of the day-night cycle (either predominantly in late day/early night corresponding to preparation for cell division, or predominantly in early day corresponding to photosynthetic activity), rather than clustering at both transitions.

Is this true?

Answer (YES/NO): YES